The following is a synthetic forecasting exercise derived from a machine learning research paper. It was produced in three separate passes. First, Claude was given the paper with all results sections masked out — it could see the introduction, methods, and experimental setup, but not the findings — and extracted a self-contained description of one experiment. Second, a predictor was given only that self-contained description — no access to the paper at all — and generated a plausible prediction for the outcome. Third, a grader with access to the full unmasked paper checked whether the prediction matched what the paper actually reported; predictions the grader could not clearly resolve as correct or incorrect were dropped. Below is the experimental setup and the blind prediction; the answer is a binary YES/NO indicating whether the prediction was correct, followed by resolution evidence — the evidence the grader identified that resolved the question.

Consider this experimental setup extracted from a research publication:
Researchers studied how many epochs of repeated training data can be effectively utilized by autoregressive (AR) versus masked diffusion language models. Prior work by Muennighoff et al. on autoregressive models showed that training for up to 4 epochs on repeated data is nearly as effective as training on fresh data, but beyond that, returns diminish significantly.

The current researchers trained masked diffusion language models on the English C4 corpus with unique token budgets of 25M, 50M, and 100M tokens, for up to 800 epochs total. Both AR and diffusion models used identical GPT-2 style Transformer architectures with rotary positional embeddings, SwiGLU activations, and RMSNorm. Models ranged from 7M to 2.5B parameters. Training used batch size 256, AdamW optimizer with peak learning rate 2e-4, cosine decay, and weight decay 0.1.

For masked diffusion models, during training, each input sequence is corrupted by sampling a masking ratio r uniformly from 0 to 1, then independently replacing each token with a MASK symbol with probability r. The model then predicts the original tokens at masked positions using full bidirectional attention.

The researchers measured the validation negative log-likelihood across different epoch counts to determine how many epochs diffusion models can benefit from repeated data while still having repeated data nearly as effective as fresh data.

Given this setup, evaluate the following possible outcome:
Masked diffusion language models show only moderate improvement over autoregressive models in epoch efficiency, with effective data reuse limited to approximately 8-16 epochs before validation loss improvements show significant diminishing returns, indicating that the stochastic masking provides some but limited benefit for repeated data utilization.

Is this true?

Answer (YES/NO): NO